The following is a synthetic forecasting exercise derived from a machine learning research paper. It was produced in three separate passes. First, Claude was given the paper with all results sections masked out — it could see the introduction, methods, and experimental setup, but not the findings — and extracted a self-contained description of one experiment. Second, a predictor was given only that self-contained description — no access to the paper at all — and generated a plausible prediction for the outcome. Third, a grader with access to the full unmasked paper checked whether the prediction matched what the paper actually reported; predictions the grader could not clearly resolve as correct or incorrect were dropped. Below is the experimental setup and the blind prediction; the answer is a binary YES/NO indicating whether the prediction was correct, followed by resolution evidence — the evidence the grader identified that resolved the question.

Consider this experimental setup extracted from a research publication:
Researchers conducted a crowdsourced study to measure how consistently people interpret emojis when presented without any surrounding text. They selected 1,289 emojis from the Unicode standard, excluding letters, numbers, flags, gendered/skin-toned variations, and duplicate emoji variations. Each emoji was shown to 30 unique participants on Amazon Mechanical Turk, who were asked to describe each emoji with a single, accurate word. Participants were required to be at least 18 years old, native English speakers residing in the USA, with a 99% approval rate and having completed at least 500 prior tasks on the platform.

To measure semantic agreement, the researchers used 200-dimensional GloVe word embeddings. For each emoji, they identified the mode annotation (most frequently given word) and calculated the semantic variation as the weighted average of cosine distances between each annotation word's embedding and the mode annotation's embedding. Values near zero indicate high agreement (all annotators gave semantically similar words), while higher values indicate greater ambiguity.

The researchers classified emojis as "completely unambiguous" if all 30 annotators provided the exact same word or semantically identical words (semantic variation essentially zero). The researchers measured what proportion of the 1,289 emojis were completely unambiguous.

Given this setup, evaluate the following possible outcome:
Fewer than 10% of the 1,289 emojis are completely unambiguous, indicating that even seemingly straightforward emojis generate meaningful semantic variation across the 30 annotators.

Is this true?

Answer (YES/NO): YES